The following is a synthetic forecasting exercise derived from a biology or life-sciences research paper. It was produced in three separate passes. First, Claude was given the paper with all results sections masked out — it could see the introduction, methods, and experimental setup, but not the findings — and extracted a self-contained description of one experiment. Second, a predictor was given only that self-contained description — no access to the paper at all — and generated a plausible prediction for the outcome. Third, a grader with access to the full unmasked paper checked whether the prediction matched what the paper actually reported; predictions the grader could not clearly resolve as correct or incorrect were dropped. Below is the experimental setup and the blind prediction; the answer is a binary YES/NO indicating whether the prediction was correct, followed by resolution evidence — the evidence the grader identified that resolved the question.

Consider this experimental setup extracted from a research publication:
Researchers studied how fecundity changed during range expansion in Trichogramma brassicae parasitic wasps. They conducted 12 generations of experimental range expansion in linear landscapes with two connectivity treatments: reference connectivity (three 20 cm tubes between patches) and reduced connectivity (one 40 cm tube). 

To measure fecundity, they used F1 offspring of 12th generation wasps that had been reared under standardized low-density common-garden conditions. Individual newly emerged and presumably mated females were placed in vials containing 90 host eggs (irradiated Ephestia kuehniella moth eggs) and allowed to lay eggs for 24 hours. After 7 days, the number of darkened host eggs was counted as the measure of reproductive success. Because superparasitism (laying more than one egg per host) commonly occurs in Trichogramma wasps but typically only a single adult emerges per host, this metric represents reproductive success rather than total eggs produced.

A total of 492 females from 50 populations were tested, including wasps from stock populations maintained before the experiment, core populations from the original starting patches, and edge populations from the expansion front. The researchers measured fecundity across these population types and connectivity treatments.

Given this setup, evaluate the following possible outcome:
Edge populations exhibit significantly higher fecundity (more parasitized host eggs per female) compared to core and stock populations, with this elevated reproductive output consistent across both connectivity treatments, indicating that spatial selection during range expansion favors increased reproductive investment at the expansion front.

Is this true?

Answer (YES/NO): NO